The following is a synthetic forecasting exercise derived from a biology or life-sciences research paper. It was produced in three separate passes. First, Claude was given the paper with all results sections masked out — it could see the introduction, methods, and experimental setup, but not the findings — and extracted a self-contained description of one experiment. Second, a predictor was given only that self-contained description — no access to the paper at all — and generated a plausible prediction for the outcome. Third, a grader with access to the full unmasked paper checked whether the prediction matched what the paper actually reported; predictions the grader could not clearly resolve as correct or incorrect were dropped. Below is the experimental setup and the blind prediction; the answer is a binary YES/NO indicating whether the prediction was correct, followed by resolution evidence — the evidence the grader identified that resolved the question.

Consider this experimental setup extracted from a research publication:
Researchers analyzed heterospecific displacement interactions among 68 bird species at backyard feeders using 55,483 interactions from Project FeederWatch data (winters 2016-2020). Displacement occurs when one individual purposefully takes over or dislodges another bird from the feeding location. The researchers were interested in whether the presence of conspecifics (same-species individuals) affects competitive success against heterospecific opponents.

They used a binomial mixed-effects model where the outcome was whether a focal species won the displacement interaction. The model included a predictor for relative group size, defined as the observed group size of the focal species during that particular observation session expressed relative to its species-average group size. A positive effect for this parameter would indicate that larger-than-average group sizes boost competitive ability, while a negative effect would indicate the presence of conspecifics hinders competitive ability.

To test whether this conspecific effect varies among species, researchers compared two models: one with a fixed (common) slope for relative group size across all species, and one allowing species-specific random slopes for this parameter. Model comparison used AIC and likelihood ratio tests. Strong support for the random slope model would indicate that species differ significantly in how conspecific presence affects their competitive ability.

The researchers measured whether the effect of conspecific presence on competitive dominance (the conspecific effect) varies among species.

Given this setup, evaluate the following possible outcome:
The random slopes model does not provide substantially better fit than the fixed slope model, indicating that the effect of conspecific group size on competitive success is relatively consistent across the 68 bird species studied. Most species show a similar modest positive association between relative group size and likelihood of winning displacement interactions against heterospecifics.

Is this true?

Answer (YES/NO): NO